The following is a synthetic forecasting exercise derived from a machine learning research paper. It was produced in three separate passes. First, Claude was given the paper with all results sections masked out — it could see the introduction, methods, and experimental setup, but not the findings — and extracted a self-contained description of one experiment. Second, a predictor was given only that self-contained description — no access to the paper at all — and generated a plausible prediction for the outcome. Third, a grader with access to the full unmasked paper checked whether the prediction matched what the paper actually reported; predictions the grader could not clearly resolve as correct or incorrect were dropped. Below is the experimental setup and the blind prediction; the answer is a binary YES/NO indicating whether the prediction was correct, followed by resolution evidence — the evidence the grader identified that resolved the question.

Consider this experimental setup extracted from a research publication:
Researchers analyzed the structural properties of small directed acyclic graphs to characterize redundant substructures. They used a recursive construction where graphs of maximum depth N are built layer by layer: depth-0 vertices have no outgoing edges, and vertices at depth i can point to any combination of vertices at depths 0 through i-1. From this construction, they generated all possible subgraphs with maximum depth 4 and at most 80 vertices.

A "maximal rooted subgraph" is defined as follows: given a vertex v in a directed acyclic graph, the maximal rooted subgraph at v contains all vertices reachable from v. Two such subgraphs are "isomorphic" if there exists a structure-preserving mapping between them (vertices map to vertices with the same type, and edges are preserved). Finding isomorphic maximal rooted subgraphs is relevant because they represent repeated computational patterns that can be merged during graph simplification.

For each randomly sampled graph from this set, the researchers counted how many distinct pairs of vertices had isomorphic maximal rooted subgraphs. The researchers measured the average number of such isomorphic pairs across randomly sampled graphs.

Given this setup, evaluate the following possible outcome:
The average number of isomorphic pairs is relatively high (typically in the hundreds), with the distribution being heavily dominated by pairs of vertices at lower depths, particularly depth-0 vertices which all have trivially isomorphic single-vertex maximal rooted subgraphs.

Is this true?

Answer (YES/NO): NO